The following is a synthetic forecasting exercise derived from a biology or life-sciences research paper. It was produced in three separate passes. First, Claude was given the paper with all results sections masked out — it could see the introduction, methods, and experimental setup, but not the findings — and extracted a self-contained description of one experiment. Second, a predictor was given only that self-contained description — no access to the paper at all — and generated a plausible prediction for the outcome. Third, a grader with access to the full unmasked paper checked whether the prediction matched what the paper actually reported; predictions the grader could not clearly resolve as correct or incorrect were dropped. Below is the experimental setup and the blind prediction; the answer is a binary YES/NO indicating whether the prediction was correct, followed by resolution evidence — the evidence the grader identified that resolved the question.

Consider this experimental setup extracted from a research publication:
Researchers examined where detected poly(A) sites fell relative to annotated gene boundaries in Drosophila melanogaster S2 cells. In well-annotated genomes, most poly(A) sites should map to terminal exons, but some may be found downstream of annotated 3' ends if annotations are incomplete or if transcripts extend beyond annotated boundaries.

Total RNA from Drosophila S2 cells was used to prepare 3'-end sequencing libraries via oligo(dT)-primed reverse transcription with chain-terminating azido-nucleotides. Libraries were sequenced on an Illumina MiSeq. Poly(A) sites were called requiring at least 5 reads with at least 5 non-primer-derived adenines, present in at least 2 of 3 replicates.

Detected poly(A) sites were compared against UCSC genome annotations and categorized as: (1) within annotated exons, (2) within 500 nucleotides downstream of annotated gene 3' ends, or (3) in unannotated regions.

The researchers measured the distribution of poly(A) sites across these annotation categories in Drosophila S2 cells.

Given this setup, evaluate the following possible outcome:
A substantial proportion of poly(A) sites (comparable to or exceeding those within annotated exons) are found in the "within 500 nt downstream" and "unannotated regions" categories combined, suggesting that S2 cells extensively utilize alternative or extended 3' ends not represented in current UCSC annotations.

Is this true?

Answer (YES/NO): NO